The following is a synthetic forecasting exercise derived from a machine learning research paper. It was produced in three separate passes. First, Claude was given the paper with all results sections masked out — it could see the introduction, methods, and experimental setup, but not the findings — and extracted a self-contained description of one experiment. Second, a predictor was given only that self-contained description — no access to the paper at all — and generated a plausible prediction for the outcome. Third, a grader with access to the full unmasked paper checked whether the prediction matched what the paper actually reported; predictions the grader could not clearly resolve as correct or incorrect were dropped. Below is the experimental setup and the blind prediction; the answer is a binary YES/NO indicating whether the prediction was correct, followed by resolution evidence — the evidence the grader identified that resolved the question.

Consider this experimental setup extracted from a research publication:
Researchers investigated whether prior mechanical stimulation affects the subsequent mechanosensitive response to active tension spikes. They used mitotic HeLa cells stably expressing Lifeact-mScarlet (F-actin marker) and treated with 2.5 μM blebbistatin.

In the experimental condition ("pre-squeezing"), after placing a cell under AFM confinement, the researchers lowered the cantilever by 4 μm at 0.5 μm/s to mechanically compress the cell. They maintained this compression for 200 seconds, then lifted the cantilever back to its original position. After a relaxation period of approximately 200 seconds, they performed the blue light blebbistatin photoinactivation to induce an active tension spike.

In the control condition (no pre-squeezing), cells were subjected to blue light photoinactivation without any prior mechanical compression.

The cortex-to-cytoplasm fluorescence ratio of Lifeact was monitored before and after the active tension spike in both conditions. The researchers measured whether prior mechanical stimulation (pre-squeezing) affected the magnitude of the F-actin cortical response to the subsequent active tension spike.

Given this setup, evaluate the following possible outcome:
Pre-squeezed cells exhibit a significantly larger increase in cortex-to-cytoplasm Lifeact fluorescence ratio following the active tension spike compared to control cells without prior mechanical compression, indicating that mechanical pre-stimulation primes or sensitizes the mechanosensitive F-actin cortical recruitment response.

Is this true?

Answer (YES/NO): NO